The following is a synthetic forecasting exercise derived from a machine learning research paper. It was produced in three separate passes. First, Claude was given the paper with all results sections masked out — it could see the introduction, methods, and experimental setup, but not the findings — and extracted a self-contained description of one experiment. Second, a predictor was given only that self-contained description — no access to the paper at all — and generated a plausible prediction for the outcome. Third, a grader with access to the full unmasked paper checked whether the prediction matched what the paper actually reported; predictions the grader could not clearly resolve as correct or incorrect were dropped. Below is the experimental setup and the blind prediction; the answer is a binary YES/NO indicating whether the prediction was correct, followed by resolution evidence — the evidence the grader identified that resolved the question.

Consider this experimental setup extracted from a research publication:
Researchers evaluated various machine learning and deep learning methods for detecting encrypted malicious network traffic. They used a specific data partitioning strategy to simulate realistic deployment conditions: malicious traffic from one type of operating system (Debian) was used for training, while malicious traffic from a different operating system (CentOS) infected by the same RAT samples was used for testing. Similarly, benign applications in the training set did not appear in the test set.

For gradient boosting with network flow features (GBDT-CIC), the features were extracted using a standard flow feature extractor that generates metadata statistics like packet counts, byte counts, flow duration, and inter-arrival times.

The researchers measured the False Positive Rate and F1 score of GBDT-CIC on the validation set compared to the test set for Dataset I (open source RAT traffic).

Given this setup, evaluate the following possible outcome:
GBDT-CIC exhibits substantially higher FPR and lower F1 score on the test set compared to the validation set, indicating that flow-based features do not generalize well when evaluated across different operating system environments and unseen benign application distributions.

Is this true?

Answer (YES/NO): YES